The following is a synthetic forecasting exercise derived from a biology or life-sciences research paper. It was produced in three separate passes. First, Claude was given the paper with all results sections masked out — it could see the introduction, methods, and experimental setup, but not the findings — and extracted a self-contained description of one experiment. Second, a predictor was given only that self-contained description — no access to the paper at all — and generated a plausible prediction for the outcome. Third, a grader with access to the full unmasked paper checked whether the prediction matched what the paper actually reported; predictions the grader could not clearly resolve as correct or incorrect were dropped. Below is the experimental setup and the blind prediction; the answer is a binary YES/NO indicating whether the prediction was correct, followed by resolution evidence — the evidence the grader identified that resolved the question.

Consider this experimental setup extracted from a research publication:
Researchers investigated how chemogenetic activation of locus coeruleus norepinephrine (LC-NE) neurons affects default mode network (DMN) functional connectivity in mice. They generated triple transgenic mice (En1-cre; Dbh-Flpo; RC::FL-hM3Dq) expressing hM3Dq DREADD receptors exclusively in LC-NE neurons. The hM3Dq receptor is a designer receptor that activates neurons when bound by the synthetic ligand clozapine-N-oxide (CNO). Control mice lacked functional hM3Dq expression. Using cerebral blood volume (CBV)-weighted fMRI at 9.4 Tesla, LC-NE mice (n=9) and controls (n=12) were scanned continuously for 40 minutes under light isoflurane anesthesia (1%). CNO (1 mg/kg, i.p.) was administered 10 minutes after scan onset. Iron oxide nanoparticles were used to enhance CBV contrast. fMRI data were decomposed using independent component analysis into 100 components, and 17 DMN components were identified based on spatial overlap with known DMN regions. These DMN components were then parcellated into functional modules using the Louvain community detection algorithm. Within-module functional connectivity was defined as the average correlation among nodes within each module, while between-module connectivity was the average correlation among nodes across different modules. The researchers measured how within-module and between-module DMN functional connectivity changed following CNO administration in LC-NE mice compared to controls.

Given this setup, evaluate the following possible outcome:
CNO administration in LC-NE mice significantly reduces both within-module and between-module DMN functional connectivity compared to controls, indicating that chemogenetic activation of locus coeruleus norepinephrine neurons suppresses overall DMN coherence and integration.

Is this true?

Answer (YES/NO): NO